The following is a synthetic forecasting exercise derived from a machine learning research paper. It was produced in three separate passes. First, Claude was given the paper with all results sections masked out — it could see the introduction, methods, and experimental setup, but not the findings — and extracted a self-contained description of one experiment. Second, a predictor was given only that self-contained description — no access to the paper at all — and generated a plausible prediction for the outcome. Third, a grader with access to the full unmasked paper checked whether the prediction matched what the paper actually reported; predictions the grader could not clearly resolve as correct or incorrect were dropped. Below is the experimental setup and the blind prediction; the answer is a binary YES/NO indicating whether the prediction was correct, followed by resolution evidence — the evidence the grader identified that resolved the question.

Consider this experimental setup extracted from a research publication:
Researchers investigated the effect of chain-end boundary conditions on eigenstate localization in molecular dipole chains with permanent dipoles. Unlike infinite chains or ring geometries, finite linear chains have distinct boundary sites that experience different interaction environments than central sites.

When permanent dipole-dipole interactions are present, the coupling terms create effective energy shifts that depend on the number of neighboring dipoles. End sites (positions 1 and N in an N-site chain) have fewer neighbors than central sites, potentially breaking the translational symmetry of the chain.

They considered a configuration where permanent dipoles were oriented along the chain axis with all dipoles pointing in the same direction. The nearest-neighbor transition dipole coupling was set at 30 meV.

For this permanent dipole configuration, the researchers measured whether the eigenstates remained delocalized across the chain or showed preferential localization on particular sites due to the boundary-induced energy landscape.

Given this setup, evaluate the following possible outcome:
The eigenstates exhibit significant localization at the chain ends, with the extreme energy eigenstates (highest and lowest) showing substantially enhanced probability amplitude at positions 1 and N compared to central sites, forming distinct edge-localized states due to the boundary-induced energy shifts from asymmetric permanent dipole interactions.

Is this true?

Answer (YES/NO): NO